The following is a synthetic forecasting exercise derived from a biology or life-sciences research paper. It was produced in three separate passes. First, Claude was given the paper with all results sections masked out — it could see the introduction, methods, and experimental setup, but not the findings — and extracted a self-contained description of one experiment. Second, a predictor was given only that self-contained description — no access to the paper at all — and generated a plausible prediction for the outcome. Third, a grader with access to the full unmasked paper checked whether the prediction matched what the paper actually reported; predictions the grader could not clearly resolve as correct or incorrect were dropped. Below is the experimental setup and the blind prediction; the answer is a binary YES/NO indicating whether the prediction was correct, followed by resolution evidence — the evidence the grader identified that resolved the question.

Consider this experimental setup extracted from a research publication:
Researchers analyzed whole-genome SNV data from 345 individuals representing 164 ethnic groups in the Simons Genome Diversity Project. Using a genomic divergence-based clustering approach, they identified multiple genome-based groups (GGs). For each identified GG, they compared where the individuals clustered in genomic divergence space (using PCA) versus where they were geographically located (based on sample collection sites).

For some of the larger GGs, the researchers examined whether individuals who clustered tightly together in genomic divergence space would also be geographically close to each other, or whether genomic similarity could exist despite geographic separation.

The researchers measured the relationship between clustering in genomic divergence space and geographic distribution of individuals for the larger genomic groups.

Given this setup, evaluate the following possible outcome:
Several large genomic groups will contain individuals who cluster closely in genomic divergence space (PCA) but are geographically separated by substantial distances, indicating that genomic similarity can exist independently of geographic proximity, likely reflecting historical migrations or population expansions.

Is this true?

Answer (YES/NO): YES